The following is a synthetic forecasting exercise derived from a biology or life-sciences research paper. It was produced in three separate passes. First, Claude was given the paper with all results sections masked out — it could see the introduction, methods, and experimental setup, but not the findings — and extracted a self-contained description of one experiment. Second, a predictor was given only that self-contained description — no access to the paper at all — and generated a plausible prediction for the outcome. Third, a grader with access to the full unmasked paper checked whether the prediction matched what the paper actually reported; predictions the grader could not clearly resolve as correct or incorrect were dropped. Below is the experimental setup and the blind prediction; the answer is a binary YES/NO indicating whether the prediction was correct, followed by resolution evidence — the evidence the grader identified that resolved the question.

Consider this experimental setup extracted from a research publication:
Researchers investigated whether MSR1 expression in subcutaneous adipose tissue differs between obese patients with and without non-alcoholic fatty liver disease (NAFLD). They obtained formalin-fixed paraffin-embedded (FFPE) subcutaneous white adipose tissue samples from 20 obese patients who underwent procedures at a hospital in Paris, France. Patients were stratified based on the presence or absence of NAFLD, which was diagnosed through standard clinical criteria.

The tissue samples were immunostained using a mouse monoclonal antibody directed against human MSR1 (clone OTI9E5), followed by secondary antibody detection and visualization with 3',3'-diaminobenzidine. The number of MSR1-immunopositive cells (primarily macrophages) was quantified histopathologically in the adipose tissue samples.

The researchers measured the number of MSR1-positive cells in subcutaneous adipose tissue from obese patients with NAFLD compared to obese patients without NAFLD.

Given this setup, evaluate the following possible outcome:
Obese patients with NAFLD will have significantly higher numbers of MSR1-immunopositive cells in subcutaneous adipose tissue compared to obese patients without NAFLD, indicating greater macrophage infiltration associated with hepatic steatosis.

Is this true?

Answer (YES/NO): YES